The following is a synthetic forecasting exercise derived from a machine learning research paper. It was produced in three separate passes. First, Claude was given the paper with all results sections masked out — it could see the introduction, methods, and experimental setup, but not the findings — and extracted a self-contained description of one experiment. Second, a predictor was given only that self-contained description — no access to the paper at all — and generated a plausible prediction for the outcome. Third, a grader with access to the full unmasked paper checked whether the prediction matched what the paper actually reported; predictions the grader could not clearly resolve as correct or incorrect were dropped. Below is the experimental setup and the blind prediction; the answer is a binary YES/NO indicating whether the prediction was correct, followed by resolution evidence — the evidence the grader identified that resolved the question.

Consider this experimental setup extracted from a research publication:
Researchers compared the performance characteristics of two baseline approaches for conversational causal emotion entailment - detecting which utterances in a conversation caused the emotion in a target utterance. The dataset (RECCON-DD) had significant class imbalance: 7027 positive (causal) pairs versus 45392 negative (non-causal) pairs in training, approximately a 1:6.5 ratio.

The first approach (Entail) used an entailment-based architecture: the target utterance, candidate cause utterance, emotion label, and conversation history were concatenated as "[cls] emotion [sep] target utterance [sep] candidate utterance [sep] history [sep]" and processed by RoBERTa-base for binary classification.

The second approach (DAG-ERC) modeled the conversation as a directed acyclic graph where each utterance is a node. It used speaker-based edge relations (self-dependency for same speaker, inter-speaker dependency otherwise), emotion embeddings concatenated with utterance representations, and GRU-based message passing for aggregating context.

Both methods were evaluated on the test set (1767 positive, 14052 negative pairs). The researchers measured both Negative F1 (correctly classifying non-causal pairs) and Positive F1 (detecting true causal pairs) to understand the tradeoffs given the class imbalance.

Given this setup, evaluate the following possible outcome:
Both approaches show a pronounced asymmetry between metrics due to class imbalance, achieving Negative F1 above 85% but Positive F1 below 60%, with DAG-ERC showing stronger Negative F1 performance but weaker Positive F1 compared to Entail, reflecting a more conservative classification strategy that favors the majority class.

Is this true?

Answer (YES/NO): NO